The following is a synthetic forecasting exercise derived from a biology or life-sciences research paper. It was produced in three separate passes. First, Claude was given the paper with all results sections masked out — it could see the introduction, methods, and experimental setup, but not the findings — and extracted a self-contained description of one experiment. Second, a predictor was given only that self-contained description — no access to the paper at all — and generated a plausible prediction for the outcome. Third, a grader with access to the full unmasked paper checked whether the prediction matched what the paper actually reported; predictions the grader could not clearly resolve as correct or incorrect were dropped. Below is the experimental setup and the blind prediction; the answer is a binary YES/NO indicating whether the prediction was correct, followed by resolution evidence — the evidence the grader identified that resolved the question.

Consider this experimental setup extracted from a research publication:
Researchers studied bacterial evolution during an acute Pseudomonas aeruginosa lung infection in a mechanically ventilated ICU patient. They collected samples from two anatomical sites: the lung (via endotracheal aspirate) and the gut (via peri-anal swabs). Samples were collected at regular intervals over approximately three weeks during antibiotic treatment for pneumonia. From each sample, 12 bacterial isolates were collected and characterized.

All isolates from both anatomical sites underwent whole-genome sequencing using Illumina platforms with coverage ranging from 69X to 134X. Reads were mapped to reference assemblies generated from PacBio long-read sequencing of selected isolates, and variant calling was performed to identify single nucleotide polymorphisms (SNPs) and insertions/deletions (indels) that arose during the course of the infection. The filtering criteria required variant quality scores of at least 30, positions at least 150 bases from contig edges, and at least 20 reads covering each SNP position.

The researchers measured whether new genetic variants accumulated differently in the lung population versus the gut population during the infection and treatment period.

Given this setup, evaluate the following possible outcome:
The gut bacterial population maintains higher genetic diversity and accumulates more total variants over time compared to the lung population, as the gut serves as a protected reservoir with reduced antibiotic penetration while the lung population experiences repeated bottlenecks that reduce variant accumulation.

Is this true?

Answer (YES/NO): NO